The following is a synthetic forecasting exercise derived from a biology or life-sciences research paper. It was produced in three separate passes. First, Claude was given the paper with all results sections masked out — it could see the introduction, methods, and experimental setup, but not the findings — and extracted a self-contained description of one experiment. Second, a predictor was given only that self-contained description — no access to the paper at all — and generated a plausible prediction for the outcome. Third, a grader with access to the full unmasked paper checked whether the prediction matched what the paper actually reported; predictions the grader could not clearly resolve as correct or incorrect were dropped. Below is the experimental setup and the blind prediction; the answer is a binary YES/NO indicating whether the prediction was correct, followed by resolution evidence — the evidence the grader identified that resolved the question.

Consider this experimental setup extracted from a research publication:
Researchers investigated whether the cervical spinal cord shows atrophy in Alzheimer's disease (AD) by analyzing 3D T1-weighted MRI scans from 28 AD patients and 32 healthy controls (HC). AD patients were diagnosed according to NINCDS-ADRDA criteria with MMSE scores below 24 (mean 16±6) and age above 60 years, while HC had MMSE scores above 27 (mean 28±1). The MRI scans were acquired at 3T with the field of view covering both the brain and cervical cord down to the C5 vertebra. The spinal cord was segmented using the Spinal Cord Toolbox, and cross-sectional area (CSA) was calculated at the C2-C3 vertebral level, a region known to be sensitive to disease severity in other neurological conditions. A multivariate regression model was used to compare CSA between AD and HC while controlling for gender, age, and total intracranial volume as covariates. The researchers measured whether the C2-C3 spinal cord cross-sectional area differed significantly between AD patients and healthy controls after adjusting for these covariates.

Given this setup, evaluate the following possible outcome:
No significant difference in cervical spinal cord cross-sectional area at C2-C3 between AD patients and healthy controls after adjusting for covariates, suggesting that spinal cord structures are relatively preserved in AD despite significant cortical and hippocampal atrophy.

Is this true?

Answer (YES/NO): NO